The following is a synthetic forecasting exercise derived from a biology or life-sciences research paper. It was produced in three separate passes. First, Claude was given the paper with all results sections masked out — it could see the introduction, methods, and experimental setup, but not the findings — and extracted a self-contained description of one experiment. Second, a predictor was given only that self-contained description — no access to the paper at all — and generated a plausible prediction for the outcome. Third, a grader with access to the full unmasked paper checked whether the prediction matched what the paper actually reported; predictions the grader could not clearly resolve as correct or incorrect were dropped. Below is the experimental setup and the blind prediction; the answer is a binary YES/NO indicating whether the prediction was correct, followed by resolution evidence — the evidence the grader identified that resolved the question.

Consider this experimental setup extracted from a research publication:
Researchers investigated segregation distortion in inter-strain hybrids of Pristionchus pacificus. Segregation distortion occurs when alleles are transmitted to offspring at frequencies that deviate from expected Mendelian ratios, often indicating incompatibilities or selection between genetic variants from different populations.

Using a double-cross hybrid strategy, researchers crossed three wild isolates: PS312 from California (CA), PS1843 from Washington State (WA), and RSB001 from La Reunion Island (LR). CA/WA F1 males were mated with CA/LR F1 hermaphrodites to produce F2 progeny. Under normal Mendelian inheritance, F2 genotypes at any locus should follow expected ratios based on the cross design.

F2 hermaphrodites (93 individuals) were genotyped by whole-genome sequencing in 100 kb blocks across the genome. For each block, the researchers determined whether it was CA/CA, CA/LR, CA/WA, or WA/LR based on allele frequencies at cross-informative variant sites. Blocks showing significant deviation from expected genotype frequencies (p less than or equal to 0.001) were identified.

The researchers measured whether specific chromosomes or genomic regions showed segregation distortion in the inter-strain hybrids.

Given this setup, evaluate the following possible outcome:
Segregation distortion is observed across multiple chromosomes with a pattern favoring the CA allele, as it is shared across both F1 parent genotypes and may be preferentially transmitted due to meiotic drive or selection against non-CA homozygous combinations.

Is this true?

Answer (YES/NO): NO